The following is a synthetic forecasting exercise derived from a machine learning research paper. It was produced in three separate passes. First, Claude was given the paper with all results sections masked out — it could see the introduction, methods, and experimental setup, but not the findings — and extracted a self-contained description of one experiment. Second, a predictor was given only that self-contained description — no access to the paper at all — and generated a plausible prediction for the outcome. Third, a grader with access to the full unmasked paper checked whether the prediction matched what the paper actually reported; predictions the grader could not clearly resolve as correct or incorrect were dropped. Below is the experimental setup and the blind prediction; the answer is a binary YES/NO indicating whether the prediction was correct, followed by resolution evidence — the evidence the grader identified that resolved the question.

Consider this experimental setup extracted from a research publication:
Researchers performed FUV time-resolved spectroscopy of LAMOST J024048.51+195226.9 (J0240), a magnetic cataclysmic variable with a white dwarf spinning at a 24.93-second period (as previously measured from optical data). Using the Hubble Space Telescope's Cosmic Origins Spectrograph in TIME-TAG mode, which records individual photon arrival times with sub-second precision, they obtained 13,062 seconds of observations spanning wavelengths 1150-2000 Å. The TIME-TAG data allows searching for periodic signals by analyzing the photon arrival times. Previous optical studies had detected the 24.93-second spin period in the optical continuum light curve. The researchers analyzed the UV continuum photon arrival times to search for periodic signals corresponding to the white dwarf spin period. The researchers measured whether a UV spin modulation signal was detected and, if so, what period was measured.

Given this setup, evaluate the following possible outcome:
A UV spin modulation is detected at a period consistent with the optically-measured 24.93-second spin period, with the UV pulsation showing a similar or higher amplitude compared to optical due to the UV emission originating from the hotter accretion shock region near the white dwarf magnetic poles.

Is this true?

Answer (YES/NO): NO